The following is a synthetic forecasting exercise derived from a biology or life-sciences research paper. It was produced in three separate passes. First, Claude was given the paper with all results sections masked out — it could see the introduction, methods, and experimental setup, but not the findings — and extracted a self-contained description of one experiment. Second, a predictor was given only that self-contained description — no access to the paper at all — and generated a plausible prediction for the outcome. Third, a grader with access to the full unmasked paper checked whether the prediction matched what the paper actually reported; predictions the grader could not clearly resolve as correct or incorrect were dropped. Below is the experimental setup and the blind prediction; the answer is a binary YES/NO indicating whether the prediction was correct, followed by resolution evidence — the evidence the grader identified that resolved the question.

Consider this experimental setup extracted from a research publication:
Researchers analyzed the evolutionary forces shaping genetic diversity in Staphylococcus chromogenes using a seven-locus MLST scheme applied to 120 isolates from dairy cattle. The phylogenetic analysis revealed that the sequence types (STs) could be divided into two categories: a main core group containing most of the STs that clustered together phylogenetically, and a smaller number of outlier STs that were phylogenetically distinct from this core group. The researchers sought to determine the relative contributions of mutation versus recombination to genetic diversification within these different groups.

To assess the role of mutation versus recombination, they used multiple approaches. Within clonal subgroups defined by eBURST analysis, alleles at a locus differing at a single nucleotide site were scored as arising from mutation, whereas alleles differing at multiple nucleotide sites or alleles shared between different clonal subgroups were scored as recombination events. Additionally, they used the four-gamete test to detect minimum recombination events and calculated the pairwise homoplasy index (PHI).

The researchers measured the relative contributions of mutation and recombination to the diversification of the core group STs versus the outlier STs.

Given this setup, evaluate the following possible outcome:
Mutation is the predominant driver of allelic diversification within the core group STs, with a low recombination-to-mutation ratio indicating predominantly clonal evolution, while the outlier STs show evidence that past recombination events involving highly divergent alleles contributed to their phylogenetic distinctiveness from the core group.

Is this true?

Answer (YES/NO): YES